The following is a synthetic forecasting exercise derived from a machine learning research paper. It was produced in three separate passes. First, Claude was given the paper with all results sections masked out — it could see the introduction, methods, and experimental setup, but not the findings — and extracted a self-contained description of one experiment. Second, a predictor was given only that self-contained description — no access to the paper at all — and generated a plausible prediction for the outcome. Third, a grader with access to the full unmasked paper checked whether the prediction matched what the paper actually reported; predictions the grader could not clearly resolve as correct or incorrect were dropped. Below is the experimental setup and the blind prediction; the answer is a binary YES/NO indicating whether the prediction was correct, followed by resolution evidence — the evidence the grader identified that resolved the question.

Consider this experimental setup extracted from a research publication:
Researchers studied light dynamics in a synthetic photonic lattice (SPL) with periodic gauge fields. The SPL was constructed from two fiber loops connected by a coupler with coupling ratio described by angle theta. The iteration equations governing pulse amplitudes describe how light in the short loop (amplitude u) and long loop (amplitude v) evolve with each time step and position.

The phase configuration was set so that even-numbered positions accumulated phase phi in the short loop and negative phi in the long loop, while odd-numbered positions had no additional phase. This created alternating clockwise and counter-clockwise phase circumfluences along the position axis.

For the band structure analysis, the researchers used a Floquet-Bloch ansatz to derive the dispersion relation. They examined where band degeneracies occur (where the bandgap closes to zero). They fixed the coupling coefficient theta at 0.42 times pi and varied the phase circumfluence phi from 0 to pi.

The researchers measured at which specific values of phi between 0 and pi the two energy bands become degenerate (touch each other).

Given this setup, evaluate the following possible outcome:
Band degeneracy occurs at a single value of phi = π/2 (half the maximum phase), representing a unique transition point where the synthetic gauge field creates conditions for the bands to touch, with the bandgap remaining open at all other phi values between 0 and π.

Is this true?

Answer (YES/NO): NO